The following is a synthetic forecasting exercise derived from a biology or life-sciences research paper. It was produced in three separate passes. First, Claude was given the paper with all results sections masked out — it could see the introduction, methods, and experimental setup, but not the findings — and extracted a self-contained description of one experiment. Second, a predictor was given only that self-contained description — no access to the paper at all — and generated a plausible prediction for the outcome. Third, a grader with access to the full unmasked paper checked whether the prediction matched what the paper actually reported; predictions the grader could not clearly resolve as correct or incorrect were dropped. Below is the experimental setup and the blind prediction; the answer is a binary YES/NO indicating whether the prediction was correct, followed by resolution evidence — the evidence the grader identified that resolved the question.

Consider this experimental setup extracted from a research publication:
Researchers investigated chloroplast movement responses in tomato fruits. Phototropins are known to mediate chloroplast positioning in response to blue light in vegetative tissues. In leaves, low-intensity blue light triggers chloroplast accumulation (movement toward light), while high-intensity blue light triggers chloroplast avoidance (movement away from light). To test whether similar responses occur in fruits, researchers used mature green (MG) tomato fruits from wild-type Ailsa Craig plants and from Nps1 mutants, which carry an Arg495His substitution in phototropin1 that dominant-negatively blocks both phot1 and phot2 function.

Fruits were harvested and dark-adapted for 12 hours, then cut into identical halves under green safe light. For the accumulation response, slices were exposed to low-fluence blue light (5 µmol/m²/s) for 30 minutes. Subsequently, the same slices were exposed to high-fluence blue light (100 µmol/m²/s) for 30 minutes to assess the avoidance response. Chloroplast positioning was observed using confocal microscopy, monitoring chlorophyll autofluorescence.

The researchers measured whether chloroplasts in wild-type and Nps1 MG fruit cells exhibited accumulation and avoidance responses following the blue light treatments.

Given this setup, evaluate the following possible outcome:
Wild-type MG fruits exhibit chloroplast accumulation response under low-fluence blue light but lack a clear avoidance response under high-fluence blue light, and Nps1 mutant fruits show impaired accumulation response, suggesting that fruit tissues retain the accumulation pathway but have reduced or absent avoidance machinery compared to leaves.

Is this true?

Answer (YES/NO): NO